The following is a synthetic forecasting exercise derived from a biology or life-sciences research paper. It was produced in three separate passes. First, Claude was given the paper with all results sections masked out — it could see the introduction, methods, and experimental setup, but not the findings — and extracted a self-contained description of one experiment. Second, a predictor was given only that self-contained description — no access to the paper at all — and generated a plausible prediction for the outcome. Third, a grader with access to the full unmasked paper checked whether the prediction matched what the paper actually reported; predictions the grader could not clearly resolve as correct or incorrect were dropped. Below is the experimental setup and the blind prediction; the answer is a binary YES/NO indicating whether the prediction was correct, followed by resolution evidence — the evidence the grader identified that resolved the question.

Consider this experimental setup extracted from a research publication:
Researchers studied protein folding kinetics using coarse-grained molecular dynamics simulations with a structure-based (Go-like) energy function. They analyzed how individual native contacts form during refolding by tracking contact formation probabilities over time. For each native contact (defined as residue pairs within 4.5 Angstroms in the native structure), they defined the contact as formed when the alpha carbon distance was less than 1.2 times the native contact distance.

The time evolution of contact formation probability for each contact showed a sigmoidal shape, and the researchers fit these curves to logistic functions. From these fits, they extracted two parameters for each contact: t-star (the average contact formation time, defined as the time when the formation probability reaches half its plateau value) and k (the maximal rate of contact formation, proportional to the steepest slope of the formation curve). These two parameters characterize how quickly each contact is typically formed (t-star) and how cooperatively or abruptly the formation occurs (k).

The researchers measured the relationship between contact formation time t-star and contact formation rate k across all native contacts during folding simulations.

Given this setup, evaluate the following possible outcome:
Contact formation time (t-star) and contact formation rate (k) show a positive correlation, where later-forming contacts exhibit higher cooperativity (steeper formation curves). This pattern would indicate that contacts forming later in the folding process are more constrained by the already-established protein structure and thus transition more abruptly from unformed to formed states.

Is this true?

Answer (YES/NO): YES